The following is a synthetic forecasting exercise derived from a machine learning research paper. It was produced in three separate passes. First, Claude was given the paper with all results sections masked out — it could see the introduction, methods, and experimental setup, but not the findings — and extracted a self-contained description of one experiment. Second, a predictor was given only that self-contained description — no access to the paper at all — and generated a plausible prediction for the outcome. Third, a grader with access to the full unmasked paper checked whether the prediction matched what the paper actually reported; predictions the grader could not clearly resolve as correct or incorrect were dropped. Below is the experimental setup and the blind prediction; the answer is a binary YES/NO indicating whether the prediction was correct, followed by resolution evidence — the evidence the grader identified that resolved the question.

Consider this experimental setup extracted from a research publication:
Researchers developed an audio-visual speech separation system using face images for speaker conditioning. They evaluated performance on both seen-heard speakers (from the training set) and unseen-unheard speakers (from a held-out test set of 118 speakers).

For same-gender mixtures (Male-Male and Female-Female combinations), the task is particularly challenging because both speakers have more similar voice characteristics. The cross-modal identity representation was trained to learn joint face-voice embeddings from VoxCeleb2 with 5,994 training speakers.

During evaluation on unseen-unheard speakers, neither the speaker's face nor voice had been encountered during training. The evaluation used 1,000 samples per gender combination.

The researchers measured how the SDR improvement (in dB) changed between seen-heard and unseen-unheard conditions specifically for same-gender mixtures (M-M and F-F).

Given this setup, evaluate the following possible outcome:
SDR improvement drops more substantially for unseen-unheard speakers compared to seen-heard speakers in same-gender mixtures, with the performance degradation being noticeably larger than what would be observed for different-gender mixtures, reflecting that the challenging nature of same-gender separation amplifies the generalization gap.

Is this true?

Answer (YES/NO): YES